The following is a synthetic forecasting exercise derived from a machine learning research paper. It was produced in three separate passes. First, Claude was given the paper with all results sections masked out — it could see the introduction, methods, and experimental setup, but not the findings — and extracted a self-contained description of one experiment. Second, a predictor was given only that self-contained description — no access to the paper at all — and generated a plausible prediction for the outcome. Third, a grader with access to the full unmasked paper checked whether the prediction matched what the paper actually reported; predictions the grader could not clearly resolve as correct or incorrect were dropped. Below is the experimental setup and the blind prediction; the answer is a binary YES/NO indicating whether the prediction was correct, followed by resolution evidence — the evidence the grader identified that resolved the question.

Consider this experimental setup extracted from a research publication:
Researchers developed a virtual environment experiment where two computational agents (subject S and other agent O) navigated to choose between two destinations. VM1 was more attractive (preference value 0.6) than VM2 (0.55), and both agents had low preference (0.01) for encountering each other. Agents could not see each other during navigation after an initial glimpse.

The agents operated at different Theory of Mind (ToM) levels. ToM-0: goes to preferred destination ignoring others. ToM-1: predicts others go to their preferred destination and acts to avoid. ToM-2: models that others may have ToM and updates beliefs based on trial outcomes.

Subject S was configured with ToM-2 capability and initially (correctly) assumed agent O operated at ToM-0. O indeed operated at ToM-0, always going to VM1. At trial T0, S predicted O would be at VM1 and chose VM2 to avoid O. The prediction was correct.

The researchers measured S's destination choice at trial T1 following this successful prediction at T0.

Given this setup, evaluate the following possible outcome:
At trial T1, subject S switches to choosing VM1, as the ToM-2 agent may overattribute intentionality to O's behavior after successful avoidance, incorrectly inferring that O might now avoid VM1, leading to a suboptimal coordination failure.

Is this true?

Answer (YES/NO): NO